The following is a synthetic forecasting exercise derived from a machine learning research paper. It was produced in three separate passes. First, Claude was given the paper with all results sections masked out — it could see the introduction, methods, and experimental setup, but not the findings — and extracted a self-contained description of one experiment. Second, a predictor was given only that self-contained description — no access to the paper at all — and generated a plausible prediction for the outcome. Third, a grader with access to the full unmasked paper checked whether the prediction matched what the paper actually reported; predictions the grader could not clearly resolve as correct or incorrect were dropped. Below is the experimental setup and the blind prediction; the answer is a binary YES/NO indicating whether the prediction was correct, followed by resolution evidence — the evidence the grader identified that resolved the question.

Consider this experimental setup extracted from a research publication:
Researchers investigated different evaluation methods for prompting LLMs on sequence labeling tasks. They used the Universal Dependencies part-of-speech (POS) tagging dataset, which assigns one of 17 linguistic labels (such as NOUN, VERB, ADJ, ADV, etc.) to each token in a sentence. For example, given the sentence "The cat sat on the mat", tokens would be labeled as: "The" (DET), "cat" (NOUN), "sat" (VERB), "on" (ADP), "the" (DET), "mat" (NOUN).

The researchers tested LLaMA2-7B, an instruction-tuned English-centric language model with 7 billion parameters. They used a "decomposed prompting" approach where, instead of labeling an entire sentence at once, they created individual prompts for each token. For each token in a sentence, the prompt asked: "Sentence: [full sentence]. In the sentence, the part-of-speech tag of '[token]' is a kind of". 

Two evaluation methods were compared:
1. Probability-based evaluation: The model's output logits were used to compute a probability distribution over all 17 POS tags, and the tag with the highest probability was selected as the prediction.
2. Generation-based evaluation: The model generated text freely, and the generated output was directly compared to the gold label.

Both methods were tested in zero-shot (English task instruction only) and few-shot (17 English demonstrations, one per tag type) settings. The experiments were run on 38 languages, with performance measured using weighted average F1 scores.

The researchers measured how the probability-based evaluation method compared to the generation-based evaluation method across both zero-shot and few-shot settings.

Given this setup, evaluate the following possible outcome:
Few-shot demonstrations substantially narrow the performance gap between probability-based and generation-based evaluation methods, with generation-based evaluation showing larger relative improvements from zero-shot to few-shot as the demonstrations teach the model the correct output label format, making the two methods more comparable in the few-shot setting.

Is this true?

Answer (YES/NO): NO